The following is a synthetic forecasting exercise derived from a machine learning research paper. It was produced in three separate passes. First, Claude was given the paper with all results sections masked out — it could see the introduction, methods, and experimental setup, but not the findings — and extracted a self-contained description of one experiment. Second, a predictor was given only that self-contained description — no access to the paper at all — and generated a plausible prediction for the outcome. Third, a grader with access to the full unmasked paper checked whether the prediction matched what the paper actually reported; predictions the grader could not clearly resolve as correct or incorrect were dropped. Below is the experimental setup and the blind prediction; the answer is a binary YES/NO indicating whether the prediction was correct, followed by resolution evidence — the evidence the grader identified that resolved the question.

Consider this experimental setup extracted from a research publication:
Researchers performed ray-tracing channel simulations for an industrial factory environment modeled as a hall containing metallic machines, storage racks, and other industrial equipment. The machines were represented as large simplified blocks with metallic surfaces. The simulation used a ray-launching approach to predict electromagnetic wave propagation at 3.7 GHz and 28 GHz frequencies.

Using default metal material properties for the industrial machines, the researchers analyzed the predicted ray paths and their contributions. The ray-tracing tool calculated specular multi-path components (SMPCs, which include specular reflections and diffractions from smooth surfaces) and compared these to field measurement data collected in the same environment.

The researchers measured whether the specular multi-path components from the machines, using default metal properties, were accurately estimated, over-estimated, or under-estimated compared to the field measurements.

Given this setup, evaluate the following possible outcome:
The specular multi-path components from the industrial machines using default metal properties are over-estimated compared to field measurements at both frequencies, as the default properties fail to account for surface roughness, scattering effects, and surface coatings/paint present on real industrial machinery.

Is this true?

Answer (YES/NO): NO